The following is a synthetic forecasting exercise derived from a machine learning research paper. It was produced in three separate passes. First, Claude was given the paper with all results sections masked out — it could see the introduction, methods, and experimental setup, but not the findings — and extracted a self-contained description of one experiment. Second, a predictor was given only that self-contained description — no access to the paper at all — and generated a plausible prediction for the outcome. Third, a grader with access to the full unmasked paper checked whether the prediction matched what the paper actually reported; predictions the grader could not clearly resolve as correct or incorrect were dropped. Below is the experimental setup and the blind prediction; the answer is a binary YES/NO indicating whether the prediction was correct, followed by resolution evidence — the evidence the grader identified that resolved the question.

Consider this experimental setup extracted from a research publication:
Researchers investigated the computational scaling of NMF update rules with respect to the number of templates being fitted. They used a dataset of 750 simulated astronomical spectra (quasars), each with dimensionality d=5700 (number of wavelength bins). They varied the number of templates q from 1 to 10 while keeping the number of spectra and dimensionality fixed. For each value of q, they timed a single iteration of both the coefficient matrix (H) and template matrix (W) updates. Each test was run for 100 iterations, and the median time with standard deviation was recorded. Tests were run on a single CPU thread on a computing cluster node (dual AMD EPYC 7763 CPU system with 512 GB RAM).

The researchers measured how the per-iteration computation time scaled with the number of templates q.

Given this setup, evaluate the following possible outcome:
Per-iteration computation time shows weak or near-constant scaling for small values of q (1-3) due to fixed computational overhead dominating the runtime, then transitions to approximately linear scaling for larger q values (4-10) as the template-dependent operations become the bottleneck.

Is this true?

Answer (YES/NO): NO